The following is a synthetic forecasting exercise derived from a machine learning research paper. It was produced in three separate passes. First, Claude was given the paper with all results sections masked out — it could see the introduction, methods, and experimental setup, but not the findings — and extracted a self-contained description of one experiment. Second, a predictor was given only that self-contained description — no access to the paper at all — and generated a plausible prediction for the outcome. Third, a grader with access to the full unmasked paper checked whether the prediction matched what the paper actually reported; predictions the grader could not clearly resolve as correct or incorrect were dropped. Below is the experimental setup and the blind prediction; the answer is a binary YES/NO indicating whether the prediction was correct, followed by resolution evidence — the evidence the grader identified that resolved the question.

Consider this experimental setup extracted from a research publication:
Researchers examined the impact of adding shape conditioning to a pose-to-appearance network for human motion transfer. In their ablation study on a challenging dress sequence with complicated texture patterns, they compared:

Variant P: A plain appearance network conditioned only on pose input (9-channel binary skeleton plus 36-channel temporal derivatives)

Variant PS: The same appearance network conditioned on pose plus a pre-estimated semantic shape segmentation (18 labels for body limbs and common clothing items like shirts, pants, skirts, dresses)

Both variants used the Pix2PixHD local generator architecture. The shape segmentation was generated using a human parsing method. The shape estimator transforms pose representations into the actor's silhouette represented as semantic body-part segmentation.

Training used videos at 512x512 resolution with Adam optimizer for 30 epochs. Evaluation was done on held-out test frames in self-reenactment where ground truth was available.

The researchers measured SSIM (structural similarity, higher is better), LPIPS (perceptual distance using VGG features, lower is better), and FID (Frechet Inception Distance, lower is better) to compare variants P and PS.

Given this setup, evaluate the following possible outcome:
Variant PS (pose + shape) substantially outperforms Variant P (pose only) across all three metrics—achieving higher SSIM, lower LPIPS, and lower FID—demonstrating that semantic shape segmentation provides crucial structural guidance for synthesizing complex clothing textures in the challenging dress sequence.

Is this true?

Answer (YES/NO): NO